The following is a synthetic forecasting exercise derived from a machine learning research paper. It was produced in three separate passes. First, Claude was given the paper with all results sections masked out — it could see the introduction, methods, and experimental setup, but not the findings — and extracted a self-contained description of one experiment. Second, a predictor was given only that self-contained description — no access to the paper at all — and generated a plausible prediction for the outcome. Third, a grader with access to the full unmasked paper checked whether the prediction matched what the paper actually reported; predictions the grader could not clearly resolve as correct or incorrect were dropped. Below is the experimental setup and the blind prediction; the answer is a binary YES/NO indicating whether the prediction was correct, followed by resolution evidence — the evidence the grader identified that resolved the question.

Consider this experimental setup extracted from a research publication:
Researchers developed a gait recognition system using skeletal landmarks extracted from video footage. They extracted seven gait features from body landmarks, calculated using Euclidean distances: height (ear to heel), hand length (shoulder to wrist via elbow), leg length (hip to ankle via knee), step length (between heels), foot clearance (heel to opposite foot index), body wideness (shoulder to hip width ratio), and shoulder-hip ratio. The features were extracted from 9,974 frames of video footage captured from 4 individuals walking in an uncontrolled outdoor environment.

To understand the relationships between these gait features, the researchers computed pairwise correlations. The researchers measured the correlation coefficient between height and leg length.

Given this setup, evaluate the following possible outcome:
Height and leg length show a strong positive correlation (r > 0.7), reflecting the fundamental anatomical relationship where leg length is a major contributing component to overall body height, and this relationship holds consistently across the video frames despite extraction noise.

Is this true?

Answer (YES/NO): YES